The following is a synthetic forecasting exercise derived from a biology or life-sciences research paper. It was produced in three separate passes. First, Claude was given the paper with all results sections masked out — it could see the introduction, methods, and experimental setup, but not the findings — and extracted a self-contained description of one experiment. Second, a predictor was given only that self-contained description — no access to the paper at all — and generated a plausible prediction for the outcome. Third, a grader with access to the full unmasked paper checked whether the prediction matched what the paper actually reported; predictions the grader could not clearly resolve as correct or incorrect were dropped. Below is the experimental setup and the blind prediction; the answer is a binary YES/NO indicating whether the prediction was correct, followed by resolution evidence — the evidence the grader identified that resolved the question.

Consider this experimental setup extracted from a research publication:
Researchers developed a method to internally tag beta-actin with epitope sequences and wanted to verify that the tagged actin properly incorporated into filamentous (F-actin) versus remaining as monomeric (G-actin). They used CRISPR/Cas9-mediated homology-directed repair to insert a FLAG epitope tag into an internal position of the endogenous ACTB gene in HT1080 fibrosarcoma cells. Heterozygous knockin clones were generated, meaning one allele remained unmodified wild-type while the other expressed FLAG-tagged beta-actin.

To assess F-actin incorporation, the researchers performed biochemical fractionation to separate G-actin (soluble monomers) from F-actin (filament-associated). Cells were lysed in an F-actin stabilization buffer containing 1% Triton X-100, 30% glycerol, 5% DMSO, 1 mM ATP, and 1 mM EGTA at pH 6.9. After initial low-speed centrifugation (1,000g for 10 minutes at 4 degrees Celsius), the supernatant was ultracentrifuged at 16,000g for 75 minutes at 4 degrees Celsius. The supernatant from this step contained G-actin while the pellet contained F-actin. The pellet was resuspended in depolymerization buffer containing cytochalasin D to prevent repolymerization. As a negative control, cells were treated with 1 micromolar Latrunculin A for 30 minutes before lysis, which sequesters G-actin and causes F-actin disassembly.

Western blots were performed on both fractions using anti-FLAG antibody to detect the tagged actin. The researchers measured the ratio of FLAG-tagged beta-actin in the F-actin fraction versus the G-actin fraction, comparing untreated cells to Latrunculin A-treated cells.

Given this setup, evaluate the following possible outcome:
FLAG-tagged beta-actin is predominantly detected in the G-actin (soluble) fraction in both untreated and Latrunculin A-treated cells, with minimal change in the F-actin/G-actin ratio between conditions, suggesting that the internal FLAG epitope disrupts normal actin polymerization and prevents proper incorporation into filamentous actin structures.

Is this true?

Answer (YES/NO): NO